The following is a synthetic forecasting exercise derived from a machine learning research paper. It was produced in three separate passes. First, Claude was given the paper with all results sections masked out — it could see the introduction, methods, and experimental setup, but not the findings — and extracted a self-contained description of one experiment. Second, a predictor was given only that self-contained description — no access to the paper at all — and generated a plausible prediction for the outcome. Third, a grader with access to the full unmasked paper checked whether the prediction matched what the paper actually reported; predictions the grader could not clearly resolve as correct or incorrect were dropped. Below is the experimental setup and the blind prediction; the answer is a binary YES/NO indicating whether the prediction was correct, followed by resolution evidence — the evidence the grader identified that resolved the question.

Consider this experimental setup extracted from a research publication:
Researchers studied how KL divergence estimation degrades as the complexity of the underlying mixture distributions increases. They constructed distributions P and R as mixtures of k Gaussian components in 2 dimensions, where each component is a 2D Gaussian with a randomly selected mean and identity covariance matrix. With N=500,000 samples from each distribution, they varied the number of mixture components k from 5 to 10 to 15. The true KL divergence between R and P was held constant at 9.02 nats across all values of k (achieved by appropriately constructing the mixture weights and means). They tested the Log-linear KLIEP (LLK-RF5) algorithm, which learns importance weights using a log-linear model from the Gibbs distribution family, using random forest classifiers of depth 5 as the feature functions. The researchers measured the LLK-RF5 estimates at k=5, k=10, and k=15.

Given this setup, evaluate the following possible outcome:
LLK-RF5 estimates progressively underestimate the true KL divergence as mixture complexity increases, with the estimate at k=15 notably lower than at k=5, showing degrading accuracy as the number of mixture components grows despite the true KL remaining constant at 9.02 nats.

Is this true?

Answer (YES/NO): YES